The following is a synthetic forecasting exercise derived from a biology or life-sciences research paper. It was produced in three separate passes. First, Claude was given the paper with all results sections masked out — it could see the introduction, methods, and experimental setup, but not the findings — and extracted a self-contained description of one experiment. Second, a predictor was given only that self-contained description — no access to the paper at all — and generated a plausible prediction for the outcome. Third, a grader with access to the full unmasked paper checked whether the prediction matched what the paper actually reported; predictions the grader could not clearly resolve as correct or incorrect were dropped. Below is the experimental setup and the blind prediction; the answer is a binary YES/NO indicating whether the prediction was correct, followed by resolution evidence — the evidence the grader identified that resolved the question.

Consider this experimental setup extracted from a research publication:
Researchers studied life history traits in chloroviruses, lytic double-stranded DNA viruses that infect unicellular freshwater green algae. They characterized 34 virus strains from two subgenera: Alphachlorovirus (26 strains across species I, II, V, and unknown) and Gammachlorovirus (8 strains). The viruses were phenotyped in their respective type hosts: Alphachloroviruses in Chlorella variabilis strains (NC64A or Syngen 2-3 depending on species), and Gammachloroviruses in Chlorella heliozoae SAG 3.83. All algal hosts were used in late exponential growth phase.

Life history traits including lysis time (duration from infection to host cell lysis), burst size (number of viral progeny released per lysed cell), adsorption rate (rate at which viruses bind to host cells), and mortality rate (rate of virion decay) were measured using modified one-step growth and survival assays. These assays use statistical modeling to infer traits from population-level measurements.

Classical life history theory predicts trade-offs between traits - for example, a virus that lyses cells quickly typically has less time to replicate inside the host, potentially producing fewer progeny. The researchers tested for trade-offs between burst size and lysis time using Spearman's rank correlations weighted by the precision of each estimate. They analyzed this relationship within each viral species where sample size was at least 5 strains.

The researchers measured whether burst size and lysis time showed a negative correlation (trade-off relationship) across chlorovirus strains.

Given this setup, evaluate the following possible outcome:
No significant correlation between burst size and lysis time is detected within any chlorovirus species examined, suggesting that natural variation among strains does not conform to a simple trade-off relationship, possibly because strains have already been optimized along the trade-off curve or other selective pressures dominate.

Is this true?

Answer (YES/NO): YES